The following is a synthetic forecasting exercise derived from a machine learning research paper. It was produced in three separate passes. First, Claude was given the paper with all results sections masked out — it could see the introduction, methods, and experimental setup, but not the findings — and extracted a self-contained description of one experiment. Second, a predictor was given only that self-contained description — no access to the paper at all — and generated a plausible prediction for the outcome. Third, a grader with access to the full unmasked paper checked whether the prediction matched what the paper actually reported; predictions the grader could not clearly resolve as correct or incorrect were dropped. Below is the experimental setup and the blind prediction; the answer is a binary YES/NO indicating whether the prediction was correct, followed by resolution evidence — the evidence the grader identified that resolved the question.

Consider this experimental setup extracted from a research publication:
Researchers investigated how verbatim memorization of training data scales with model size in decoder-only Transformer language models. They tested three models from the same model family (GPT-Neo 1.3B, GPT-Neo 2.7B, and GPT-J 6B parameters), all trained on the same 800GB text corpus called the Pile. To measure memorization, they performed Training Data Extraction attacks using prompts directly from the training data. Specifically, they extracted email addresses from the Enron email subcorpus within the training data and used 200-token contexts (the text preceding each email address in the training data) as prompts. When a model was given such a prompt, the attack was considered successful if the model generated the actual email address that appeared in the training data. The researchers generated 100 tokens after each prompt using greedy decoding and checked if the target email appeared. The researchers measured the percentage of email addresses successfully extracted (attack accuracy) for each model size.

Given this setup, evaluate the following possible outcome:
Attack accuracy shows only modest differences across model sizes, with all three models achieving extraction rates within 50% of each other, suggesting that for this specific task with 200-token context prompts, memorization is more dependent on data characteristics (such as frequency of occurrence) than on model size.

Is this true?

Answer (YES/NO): NO